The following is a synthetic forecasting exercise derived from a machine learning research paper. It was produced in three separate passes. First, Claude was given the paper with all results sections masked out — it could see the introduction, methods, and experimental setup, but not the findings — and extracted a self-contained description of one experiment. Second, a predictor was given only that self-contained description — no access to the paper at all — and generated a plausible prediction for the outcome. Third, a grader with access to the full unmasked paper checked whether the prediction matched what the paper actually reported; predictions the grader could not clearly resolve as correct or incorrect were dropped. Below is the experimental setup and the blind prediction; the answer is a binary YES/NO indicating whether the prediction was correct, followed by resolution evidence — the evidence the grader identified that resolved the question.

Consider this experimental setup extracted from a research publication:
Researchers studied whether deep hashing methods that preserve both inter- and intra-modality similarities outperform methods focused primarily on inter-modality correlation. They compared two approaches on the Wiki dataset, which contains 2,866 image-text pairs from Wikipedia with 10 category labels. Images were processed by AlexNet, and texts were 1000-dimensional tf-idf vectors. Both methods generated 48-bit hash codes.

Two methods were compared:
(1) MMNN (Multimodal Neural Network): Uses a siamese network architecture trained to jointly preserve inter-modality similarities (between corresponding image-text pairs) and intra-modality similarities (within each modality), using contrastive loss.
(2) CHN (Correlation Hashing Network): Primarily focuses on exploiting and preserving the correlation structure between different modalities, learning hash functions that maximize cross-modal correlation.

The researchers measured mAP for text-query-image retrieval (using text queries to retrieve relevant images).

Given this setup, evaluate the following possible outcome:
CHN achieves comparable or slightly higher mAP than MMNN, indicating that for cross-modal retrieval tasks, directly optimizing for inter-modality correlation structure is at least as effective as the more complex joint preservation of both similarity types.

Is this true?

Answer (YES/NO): YES